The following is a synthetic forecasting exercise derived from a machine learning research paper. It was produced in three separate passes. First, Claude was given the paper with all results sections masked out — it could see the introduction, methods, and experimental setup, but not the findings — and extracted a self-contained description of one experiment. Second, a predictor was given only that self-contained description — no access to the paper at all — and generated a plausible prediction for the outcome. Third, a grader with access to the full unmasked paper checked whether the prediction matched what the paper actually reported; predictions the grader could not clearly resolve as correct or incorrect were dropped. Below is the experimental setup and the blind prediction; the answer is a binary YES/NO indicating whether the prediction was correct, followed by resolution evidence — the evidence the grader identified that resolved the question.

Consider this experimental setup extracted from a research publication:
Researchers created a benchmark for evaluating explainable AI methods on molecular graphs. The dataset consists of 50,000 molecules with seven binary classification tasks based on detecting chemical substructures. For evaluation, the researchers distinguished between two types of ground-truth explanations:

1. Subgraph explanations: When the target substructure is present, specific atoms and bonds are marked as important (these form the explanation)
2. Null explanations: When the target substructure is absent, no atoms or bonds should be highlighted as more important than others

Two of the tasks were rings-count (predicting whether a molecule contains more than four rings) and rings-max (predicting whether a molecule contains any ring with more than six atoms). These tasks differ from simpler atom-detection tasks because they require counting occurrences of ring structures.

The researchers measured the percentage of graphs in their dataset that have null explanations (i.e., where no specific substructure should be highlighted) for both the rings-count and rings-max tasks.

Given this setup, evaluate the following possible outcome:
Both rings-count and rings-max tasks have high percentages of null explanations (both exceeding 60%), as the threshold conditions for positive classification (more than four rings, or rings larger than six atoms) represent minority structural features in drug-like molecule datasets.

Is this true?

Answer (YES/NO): NO